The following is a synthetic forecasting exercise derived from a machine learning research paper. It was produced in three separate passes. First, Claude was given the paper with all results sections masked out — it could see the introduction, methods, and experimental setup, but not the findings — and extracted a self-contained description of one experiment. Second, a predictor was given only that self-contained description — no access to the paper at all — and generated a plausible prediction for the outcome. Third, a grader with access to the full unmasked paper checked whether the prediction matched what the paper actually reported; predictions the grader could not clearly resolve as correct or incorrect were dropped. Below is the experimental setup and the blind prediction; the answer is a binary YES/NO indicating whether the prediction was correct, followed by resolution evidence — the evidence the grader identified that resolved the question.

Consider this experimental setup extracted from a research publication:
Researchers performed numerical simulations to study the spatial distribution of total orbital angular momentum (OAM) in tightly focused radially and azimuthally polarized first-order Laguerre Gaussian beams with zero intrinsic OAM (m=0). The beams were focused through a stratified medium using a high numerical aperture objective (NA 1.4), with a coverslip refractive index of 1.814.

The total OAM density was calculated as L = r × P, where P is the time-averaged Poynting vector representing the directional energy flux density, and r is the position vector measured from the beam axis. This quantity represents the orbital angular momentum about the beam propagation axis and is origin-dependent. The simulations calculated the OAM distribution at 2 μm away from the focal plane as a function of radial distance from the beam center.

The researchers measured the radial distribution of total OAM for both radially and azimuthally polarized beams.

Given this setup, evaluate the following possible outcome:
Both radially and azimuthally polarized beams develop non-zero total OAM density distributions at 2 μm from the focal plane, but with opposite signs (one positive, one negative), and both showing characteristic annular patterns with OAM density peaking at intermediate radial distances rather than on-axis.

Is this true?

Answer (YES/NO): NO